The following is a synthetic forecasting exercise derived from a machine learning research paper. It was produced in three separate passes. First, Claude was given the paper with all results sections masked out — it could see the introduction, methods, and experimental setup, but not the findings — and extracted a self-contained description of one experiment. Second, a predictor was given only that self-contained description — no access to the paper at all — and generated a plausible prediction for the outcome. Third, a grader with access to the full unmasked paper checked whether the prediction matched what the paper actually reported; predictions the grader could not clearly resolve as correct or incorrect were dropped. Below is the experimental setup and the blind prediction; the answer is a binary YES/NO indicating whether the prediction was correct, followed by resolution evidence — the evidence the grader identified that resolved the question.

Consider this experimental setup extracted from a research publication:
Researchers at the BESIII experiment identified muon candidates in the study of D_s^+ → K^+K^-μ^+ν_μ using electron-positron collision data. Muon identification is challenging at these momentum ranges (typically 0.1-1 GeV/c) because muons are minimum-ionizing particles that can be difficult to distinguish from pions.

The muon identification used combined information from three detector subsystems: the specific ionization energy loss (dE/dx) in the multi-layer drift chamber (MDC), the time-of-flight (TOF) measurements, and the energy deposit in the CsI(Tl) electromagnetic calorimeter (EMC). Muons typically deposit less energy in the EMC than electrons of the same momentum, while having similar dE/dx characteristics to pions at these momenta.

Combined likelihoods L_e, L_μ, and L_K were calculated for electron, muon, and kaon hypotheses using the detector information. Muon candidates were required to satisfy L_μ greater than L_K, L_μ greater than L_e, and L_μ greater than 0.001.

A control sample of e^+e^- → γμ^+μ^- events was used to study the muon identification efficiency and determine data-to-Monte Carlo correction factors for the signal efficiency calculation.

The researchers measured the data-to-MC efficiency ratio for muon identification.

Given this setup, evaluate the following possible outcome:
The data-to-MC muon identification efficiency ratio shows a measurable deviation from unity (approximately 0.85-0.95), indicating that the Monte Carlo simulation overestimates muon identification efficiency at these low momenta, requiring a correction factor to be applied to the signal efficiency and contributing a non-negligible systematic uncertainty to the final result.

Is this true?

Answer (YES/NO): NO